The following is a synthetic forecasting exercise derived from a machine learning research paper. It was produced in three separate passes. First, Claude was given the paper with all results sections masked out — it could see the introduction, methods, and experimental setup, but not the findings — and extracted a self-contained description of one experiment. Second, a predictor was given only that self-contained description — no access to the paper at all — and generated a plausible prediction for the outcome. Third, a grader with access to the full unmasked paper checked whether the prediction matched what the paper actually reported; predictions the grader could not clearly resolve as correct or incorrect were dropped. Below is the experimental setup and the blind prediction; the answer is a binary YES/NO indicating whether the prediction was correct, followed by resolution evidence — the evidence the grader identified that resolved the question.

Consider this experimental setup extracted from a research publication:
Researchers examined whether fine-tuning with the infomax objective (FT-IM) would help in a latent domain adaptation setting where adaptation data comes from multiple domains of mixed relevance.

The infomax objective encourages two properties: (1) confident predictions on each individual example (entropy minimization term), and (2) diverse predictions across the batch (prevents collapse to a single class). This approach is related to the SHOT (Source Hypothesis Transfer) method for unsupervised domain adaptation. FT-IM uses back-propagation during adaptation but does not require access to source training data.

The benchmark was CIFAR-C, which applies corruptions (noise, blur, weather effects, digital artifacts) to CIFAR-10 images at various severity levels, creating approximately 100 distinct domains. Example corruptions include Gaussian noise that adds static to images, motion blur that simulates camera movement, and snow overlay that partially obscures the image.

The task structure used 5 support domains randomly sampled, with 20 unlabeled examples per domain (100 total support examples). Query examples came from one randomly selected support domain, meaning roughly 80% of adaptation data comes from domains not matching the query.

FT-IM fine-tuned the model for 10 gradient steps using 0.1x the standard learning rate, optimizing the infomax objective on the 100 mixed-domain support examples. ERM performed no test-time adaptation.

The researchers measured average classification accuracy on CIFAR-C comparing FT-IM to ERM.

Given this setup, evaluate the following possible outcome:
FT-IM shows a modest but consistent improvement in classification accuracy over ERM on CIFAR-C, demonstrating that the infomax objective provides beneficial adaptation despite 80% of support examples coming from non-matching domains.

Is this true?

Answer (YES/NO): YES